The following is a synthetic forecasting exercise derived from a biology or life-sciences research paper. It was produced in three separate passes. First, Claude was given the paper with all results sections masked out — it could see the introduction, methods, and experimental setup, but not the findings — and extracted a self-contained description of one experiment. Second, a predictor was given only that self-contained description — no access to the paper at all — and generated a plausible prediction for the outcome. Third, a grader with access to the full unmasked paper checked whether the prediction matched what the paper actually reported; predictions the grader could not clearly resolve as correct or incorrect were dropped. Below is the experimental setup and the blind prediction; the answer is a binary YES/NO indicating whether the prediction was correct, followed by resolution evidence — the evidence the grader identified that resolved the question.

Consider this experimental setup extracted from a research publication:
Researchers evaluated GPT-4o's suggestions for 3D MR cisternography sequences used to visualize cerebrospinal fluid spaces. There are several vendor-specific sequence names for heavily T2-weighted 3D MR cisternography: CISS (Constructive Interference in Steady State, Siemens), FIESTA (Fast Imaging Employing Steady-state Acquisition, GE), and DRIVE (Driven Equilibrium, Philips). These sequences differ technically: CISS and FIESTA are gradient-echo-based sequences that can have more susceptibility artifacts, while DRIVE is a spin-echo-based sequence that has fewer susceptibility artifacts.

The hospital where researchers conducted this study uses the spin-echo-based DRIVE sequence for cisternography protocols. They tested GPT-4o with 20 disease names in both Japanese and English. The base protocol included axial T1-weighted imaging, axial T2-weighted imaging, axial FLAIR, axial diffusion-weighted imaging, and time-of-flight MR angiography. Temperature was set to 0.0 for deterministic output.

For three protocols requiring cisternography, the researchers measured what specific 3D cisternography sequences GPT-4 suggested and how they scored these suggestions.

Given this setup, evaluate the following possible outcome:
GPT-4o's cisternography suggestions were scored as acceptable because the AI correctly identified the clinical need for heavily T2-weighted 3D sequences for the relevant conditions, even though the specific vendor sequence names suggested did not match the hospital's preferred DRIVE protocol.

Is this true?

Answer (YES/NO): YES